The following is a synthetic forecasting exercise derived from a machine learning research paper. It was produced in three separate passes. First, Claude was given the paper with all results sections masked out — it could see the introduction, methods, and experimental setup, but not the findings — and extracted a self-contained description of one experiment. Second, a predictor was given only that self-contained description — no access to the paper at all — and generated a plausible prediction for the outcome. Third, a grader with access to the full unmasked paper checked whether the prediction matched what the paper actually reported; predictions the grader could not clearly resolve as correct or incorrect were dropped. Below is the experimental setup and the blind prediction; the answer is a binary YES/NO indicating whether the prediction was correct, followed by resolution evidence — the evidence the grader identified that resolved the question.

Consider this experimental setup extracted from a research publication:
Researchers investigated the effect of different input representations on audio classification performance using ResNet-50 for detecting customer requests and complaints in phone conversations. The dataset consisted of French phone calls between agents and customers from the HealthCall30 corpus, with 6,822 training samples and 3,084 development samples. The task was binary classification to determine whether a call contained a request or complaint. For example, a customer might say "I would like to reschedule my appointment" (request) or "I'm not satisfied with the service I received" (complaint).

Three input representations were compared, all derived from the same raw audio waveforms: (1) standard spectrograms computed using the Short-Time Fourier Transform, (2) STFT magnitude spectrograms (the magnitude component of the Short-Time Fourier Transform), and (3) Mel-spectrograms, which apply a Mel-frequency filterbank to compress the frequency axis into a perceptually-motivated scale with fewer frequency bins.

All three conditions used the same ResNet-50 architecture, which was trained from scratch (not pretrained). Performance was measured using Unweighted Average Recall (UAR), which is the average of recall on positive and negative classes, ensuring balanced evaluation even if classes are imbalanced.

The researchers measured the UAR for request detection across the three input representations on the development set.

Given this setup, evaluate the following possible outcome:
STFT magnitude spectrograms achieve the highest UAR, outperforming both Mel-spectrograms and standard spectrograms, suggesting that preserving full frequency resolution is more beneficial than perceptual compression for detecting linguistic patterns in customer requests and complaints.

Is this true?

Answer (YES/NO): YES